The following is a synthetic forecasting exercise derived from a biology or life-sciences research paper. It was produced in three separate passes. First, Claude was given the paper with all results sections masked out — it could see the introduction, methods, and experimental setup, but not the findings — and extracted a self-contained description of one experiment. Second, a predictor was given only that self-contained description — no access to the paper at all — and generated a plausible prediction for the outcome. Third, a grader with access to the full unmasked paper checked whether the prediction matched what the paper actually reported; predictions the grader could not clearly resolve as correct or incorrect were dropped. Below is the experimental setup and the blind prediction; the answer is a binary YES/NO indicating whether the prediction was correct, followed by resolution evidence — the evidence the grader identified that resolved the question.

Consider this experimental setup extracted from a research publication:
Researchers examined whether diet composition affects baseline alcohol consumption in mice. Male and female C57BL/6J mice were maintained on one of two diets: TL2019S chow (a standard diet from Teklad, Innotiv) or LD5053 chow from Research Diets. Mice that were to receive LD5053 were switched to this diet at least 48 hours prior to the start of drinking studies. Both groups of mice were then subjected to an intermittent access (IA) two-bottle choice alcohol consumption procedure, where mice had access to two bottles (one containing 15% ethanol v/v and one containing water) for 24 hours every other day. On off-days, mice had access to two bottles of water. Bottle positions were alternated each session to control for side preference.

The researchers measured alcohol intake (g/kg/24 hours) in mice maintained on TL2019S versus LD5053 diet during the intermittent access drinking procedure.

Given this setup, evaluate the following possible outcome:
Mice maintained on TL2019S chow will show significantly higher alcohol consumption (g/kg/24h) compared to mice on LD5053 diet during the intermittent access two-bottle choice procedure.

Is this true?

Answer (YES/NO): NO